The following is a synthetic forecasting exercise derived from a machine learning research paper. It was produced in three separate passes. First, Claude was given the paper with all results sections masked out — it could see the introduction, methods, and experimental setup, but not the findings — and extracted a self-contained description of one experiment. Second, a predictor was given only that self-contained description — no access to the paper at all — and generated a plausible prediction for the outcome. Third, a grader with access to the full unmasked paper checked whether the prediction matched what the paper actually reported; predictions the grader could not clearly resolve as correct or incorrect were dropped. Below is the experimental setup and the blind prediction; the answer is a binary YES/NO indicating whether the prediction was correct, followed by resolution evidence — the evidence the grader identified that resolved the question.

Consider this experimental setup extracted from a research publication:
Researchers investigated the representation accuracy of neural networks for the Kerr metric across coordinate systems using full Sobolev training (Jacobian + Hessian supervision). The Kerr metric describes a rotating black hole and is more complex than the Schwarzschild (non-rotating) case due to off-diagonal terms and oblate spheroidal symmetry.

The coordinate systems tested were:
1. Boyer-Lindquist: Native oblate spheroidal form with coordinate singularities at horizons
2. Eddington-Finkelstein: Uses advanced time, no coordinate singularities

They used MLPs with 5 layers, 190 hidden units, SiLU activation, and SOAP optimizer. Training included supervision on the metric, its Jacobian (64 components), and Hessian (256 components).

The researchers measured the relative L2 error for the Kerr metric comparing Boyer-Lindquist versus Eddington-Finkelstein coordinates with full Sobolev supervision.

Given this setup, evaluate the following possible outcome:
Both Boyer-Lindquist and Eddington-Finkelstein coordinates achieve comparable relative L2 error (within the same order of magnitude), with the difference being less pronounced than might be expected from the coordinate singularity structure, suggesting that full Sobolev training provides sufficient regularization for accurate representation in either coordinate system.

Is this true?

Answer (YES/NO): YES